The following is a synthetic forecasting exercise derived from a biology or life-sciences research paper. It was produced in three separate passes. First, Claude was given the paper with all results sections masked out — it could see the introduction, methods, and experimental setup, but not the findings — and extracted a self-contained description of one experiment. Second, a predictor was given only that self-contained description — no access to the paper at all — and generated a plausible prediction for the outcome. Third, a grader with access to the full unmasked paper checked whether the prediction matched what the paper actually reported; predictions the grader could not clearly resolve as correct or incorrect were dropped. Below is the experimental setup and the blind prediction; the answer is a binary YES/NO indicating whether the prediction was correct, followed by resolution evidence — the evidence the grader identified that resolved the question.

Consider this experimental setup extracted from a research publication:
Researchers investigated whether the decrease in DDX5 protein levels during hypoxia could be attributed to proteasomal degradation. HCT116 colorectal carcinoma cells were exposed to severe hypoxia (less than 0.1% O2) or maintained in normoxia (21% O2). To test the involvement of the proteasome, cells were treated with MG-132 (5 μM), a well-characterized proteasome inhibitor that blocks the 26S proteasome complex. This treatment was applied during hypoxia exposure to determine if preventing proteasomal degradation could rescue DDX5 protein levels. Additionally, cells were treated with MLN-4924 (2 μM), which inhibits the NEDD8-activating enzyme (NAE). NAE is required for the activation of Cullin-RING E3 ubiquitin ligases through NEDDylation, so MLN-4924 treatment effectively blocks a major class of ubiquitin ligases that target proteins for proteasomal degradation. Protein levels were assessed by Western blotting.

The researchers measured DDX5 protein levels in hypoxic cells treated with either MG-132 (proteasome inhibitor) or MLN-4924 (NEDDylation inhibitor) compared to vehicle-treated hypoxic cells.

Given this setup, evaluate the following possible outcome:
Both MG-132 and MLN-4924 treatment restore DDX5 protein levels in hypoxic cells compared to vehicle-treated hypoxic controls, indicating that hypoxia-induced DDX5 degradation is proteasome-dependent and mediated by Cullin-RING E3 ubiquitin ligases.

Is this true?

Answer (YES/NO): NO